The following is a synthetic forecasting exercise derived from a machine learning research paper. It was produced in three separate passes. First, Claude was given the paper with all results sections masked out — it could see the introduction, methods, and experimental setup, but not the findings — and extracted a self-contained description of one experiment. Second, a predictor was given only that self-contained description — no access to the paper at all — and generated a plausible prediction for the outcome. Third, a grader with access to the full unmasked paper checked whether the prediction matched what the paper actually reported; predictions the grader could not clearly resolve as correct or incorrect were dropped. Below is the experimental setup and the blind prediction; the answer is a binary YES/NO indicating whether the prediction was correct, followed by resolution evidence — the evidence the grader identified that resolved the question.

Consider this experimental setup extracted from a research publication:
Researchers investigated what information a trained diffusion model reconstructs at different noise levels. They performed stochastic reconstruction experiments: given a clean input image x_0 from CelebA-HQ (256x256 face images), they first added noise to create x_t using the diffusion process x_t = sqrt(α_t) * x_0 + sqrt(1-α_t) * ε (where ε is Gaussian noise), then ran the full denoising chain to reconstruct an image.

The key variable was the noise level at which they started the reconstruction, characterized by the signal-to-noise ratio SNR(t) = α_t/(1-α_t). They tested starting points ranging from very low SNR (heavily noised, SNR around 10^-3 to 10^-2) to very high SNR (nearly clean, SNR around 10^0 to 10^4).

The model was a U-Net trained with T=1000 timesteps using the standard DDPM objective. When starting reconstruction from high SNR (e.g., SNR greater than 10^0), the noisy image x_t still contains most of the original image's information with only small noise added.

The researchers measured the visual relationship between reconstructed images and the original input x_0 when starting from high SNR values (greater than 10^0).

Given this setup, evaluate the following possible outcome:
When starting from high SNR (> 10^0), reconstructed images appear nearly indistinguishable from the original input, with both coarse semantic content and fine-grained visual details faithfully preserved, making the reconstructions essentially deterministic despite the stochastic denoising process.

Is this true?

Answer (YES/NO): YES